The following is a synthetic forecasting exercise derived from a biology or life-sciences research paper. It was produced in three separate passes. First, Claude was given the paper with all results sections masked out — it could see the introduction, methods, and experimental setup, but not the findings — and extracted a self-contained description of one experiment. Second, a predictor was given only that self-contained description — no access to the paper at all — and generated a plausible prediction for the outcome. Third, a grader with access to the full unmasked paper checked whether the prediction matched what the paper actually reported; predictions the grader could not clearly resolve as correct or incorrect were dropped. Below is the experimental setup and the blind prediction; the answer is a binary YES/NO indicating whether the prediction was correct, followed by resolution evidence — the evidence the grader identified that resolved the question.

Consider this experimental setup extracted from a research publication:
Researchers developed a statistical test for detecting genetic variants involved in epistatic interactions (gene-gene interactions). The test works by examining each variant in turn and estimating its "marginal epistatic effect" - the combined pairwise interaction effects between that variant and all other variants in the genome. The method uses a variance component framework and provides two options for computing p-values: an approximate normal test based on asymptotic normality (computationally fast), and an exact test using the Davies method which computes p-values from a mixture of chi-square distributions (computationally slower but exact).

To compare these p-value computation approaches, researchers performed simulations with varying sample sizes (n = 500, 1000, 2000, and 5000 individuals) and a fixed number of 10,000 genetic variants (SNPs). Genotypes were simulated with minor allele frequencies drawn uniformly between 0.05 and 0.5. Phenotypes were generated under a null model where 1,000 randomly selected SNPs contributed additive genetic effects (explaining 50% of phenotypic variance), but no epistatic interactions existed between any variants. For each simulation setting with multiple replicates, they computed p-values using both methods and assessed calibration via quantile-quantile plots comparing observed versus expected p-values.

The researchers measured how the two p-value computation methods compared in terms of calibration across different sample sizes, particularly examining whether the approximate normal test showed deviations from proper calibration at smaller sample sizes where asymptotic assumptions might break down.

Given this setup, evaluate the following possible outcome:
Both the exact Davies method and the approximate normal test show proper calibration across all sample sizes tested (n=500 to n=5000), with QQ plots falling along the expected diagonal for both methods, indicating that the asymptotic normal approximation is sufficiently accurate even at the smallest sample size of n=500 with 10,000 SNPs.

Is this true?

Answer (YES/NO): NO